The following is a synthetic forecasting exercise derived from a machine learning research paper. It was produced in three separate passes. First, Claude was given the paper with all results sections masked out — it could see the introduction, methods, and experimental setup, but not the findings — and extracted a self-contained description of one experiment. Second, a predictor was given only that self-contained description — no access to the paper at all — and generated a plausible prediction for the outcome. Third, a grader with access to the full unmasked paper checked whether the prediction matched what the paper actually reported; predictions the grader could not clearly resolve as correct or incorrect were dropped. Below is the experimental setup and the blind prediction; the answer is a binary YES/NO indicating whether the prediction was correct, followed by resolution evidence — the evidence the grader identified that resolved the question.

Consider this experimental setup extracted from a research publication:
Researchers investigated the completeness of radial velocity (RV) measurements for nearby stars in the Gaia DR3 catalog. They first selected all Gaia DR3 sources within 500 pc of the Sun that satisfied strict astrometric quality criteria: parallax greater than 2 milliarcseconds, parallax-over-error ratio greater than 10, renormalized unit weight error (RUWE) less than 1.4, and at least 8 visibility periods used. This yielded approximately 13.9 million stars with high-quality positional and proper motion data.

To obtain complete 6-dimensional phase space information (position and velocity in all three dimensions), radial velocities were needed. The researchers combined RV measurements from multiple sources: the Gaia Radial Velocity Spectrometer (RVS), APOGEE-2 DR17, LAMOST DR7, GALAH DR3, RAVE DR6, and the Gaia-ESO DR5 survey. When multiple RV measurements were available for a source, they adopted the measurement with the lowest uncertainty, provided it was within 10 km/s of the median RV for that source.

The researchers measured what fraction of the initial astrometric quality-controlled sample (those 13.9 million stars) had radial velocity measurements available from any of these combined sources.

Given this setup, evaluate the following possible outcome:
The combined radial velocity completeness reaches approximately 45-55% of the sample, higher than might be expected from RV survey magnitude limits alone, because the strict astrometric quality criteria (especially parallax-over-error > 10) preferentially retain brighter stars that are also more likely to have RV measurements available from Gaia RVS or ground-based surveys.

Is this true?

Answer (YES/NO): NO